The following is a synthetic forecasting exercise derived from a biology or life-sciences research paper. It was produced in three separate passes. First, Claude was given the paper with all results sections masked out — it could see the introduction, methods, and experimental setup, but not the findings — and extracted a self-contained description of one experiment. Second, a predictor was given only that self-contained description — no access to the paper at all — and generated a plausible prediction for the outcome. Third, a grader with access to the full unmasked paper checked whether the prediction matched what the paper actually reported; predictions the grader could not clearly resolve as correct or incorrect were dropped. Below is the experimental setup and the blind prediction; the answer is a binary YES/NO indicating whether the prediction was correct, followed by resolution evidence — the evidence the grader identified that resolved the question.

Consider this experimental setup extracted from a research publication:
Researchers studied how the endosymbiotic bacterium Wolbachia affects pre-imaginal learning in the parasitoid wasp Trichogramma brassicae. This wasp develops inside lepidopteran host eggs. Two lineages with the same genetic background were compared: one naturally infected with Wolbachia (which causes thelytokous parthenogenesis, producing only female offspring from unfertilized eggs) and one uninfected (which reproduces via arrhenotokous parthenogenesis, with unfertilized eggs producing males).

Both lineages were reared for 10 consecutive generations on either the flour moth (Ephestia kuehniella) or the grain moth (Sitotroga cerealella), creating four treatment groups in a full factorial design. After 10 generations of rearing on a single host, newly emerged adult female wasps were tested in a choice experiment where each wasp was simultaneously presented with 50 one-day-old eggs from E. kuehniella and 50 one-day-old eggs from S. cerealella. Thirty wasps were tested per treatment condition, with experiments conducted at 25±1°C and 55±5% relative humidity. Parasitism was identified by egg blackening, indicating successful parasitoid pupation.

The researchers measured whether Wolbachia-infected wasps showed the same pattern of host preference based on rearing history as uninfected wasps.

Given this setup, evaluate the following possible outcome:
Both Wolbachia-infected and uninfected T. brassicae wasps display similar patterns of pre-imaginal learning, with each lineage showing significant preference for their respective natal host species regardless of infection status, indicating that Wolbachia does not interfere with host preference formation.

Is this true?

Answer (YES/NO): NO